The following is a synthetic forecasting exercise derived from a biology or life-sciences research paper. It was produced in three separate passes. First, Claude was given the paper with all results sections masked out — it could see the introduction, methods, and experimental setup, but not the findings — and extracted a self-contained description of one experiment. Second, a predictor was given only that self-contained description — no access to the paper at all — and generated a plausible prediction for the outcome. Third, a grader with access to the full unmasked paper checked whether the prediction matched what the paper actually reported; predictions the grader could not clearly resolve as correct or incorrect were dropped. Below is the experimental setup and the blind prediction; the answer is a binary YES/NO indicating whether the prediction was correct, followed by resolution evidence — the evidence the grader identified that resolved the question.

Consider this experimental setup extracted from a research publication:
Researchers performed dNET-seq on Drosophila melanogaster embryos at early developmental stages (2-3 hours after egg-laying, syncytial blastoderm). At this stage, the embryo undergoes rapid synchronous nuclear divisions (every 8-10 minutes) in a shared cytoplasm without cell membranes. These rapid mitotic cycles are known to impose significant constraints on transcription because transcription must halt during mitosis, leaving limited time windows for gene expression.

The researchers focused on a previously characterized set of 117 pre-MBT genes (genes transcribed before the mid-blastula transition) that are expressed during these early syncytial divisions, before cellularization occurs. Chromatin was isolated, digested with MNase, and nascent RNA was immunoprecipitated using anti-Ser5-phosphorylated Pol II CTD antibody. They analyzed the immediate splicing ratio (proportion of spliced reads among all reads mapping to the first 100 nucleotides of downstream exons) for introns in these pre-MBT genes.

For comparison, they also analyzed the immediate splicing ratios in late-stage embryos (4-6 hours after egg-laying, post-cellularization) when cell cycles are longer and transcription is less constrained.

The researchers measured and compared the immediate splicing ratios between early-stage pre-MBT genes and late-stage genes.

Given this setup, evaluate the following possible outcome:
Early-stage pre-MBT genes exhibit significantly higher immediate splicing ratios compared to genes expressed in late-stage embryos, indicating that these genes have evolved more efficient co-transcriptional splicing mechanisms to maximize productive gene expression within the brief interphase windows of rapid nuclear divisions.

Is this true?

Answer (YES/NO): NO